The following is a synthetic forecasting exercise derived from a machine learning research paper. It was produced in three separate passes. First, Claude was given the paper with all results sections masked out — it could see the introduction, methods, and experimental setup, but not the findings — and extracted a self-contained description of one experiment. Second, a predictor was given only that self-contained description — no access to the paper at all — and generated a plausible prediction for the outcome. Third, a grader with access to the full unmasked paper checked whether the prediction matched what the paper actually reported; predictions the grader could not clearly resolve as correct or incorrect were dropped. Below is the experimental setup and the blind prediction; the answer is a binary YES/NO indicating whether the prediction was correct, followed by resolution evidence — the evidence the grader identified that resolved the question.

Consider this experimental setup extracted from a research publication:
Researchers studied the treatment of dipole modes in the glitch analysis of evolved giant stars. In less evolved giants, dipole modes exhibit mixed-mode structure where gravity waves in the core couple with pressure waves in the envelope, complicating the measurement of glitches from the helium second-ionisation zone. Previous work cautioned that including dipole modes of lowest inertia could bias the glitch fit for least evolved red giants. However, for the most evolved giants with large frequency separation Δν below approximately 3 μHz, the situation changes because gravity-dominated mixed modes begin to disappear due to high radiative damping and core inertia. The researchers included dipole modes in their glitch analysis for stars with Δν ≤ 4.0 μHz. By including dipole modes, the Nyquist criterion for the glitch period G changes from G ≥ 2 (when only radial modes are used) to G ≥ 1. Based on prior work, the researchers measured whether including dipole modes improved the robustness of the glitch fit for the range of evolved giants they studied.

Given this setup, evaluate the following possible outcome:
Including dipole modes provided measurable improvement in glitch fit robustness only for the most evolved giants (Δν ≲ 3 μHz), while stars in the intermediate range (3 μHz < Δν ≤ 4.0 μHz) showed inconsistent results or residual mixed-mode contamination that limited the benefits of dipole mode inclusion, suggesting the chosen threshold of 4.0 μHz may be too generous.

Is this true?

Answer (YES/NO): NO